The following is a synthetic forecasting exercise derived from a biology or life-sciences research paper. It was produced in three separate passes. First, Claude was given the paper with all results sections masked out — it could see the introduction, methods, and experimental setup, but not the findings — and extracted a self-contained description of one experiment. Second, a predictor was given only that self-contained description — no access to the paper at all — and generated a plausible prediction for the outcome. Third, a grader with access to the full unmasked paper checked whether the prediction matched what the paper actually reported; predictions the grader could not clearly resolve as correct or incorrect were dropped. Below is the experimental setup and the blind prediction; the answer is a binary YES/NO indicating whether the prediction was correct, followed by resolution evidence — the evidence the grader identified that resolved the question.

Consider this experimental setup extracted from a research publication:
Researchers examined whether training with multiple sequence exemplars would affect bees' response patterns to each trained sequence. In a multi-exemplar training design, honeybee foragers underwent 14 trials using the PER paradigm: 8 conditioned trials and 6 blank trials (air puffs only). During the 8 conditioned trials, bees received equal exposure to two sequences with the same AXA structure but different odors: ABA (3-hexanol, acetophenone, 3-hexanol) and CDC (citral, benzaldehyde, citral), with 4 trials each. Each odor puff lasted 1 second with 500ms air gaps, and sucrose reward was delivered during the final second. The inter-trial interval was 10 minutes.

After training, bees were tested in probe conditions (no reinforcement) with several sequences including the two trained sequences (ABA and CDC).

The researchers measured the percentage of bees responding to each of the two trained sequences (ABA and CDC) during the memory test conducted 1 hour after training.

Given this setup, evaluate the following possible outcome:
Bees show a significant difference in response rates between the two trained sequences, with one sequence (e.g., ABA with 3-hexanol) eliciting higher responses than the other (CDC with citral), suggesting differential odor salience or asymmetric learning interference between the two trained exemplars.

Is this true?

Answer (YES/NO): NO